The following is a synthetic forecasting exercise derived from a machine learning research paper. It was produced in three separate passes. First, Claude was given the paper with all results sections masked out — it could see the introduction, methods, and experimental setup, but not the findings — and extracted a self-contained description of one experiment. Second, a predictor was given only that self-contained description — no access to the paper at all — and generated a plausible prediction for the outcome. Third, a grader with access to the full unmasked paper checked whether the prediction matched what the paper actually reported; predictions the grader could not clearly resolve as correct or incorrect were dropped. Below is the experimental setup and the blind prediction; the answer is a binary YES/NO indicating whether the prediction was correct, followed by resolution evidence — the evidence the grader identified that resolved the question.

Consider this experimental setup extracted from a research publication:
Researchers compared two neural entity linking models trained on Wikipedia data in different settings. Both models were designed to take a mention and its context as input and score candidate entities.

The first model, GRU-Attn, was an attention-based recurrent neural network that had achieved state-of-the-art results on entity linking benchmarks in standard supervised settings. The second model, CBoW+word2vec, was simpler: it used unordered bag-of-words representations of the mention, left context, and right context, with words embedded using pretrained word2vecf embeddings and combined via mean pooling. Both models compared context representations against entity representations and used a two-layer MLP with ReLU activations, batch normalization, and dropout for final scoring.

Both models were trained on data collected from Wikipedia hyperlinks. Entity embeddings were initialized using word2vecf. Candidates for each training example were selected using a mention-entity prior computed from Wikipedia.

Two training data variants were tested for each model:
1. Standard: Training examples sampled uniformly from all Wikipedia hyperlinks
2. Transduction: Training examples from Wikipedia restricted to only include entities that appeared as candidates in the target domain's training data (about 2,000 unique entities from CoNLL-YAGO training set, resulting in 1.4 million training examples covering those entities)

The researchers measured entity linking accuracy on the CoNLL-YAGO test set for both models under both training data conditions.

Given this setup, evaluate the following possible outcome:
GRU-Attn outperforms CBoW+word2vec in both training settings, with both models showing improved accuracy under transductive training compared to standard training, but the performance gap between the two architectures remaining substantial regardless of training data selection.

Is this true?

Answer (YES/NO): NO